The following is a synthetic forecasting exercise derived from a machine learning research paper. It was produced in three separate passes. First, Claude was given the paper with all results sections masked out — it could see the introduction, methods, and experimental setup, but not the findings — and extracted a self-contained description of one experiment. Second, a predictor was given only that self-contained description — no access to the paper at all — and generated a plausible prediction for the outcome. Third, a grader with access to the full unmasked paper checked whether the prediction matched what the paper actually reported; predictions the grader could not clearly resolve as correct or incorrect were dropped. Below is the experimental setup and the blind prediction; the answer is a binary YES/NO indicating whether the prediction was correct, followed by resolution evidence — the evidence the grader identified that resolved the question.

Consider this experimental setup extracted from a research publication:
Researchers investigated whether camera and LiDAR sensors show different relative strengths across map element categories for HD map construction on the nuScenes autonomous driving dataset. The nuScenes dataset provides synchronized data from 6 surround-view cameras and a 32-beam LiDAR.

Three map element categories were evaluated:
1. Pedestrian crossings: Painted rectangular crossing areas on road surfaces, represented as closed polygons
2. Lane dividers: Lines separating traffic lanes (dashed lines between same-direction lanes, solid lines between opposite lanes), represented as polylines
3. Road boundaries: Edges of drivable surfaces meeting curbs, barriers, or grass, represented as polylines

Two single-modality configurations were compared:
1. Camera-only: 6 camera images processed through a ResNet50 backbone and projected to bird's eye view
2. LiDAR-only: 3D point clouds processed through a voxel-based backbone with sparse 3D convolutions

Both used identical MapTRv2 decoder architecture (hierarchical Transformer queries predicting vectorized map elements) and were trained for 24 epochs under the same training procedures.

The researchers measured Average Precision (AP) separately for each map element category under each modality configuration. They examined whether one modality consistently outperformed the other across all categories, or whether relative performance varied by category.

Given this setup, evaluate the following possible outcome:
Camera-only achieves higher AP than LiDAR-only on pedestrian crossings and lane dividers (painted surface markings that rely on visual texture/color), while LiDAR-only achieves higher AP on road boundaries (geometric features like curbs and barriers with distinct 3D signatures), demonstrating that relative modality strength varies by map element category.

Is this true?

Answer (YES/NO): YES